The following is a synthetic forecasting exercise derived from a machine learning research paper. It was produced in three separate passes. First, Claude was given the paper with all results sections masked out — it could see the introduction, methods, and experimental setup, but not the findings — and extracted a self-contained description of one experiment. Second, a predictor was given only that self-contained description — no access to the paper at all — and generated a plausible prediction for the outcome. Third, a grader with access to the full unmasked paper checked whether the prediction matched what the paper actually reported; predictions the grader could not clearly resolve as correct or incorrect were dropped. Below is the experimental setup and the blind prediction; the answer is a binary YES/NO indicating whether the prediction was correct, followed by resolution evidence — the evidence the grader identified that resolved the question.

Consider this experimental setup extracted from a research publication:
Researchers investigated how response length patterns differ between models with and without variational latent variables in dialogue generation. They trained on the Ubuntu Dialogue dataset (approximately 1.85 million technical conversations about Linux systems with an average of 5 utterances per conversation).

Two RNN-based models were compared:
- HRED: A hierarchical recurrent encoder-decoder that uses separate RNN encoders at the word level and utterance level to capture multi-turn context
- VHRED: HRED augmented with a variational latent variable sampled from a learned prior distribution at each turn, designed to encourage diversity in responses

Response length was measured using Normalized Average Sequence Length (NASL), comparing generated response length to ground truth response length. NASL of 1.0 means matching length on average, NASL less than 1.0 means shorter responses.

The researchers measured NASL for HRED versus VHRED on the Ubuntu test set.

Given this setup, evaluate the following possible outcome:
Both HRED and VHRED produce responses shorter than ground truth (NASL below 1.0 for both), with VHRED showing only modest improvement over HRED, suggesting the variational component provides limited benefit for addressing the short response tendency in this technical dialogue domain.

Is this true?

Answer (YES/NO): NO